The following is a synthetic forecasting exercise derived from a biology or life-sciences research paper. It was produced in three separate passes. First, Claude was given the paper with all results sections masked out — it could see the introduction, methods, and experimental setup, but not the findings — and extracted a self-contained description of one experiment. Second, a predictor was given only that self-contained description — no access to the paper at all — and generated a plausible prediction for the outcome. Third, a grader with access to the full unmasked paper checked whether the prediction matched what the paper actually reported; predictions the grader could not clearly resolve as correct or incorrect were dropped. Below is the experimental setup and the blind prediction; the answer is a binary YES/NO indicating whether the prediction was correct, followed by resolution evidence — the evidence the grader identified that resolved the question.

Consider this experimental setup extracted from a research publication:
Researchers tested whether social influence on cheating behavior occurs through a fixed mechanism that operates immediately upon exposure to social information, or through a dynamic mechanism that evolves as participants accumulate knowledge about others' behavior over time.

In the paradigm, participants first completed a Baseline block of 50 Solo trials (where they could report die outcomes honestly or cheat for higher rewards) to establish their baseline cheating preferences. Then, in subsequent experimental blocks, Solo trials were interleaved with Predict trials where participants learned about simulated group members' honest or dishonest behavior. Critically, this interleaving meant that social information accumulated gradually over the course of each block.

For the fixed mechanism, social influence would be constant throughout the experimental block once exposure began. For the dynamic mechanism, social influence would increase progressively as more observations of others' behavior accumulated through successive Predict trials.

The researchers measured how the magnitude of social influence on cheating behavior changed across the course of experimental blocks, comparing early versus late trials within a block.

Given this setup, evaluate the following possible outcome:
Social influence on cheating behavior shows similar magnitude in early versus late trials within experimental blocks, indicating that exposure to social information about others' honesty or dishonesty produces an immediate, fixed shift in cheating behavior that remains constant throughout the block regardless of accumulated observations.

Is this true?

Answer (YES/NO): NO